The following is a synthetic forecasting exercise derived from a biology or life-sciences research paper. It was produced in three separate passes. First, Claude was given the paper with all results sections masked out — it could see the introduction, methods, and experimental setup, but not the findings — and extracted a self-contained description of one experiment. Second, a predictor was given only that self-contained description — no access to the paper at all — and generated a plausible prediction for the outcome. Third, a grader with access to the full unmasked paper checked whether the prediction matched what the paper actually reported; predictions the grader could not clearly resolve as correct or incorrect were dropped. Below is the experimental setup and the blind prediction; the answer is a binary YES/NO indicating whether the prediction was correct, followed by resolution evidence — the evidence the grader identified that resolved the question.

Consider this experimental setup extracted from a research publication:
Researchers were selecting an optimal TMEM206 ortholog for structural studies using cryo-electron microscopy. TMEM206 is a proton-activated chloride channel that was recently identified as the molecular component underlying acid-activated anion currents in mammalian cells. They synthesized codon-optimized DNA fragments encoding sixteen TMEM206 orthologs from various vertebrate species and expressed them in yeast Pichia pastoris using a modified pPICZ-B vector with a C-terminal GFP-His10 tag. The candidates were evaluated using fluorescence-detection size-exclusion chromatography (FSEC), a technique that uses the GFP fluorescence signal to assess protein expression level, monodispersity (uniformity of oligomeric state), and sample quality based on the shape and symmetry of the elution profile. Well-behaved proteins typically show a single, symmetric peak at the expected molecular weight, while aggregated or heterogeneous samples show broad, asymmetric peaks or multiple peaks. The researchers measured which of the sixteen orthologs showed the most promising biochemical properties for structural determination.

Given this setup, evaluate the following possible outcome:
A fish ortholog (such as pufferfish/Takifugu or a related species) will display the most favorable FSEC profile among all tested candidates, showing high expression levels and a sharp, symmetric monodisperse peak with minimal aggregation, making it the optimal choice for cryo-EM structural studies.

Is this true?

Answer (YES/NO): YES